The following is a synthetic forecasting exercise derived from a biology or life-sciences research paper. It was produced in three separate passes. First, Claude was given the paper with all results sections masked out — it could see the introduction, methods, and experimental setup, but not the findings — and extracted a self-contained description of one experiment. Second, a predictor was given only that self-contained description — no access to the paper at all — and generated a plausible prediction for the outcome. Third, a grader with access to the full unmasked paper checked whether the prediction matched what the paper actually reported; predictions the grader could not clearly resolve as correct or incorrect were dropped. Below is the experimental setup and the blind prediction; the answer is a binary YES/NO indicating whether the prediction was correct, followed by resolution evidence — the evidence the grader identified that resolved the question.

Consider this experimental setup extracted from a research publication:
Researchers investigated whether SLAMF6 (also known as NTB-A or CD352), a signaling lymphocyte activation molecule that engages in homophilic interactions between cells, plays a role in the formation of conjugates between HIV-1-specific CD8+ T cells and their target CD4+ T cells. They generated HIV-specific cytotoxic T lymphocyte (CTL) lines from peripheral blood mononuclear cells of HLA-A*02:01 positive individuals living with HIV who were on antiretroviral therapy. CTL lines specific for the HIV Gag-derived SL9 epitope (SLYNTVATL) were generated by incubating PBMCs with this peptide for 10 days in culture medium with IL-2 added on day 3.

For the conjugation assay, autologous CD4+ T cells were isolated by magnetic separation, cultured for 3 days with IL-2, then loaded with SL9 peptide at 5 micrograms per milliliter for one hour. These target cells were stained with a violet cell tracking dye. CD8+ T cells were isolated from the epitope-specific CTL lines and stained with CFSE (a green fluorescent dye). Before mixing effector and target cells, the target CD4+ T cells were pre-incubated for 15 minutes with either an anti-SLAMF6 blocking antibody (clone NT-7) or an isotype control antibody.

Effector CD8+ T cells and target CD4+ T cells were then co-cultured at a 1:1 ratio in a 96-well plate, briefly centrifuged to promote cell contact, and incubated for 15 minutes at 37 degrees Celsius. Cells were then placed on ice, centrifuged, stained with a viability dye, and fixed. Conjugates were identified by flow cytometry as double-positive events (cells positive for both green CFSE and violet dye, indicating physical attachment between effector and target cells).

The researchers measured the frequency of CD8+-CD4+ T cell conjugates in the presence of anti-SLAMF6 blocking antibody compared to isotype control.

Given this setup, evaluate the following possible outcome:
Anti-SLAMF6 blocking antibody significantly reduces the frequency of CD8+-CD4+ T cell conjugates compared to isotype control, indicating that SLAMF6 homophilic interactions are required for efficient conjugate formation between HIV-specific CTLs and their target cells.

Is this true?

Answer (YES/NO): YES